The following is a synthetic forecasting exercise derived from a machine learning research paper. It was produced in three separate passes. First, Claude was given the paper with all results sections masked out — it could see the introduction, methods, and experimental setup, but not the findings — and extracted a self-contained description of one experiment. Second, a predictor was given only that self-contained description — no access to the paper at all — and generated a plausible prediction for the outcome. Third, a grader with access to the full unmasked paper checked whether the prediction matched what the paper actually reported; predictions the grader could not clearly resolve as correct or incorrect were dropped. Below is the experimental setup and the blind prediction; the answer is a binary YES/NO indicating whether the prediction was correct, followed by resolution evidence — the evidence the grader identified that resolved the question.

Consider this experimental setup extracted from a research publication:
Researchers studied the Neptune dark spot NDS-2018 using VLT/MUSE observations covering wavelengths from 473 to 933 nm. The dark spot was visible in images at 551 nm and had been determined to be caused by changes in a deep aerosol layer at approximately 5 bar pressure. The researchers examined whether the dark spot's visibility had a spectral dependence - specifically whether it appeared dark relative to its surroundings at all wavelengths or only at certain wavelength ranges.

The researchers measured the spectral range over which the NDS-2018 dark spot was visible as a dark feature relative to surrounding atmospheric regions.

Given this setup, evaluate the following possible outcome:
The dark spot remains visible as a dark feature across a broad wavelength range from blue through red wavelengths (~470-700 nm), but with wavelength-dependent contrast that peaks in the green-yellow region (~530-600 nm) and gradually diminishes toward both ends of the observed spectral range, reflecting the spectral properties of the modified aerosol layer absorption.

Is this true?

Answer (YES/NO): NO